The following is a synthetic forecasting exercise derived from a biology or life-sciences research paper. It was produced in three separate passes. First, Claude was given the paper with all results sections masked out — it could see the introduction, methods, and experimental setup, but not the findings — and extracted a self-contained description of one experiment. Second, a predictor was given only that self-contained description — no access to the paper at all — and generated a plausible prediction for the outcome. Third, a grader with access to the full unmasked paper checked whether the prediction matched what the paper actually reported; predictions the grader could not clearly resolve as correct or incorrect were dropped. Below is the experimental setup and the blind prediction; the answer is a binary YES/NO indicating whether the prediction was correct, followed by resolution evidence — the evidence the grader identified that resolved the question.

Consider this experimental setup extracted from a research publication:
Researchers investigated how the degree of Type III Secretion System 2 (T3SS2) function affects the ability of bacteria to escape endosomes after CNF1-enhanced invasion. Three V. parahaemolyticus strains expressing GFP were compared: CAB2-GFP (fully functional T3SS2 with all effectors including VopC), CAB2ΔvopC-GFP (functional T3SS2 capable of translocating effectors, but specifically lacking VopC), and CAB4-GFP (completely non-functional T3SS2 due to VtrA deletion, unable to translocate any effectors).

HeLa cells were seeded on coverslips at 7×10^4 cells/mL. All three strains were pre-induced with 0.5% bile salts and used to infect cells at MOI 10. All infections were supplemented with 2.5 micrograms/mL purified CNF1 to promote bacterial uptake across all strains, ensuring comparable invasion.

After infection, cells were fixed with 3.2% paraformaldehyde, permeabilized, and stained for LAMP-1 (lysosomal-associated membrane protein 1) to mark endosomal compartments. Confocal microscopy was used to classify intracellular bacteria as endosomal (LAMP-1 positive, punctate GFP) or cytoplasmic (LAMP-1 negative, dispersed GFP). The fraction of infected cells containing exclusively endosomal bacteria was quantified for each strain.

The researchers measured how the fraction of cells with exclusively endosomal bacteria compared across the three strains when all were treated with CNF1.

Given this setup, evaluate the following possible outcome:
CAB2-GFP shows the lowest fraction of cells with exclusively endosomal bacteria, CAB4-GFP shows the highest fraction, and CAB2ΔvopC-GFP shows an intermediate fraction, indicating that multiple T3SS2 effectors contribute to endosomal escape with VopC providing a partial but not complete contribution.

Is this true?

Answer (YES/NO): NO